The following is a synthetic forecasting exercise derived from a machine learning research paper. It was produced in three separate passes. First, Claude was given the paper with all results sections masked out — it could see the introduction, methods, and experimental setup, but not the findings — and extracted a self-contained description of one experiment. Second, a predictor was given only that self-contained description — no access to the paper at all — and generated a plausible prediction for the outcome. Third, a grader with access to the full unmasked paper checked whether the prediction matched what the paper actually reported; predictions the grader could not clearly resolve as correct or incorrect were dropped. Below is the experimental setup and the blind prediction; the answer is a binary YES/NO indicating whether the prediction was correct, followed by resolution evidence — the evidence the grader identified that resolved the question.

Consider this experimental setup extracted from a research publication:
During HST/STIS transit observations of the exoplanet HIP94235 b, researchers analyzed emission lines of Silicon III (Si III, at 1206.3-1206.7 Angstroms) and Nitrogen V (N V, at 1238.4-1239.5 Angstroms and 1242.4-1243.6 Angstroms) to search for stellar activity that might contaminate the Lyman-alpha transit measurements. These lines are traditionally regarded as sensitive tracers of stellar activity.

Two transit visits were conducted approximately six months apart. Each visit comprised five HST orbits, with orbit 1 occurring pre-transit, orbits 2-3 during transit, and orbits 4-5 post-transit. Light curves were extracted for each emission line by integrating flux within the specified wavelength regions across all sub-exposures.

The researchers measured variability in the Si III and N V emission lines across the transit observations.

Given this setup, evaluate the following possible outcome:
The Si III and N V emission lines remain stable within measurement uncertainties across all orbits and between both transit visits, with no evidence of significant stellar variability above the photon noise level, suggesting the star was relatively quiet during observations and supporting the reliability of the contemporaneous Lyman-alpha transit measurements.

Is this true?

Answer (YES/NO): YES